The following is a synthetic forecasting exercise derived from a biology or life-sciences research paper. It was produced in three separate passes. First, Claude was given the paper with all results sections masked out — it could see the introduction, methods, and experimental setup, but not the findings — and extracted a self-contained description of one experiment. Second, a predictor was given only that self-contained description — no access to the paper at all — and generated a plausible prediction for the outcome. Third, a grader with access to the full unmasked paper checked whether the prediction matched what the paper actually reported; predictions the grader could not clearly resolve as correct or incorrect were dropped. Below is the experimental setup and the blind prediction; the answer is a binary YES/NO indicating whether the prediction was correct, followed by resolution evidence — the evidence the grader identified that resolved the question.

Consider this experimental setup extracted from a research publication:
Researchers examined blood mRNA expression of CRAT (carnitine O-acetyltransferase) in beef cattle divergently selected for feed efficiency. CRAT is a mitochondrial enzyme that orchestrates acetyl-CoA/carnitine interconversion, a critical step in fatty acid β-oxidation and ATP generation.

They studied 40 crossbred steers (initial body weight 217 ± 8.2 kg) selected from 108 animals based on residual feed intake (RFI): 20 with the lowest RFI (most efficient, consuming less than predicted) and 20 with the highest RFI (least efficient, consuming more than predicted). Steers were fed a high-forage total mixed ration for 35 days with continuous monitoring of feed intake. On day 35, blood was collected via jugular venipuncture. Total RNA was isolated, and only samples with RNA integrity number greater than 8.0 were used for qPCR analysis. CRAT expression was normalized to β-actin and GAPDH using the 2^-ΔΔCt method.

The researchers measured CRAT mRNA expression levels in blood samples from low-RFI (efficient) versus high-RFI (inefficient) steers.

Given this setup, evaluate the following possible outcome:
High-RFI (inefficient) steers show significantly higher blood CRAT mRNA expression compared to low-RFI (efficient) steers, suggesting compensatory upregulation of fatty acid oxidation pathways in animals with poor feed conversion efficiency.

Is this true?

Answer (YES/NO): NO